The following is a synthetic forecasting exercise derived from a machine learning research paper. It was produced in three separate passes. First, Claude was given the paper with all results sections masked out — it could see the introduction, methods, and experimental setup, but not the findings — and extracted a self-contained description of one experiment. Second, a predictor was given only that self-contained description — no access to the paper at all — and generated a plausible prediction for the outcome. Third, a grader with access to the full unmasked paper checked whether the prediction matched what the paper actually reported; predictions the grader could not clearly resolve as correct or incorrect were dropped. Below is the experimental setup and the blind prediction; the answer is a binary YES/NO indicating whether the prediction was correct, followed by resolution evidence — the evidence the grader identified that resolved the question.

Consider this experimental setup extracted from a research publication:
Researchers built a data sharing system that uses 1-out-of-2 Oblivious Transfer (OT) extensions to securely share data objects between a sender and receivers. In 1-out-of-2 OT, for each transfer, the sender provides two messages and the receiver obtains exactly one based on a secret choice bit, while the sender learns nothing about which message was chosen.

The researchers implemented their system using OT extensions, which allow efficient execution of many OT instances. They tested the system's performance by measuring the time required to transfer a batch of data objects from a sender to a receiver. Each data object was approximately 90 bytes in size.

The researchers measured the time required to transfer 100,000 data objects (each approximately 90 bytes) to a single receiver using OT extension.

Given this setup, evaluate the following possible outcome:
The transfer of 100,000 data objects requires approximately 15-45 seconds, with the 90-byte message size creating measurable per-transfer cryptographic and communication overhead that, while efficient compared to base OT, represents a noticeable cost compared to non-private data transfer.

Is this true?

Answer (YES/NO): NO